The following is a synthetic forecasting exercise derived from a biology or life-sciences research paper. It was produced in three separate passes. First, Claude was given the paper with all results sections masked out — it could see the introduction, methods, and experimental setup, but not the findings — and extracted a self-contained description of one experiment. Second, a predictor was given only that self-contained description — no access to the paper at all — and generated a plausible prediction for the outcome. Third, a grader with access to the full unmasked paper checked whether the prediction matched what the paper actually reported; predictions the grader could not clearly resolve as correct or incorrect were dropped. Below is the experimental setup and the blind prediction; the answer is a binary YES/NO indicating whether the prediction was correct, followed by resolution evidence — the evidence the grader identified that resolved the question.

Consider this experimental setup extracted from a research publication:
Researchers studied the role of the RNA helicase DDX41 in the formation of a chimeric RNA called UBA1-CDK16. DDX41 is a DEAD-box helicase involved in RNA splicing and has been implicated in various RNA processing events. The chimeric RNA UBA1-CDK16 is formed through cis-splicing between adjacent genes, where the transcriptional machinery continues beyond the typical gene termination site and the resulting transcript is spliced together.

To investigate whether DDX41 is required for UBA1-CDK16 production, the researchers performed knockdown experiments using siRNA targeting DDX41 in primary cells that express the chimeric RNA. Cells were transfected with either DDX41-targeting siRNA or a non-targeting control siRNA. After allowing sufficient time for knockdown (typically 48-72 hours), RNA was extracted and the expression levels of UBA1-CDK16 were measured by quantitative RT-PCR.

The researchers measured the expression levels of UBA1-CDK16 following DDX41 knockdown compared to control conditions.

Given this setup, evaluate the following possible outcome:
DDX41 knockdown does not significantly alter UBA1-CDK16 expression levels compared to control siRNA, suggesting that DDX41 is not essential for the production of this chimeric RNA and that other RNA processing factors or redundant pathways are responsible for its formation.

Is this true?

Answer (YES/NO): NO